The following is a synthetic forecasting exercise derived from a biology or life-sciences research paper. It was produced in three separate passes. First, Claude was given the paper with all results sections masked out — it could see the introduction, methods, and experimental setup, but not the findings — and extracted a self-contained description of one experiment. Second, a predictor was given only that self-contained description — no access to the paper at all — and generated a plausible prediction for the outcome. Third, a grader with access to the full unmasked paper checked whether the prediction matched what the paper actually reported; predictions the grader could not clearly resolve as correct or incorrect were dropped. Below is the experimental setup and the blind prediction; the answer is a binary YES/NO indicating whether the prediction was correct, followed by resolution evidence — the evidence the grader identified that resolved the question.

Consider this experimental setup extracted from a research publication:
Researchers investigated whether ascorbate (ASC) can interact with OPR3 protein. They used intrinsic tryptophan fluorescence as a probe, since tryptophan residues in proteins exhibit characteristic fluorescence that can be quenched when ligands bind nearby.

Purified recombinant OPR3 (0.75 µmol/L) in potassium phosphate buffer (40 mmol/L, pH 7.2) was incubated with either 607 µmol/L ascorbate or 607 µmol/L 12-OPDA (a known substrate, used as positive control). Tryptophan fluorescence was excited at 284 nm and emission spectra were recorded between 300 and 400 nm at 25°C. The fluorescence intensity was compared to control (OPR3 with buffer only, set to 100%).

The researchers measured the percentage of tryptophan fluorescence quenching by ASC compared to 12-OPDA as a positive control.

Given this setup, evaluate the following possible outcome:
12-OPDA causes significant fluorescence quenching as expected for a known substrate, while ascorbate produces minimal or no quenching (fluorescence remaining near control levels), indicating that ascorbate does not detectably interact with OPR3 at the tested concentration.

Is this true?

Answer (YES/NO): NO